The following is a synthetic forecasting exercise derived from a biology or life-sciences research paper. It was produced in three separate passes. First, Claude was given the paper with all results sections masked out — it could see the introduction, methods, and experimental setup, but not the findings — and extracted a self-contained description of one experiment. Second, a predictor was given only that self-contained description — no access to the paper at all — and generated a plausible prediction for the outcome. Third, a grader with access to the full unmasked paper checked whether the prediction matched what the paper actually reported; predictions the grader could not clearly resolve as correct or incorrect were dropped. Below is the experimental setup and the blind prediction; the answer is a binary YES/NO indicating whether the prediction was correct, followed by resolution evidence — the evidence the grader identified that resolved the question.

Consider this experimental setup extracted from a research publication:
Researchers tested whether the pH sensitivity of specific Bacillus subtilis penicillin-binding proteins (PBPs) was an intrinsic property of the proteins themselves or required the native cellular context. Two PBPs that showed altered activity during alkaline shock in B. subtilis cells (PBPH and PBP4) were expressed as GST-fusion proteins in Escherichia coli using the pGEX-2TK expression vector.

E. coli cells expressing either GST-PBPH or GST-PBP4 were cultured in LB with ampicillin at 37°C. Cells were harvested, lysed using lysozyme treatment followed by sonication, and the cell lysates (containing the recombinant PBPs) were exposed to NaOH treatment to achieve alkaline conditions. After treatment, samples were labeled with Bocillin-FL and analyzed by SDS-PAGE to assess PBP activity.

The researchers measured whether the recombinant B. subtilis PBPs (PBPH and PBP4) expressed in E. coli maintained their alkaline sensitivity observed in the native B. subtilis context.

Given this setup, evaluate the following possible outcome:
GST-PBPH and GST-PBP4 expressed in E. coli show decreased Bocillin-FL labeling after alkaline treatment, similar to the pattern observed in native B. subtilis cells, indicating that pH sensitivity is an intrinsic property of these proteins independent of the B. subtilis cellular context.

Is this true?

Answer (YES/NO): NO